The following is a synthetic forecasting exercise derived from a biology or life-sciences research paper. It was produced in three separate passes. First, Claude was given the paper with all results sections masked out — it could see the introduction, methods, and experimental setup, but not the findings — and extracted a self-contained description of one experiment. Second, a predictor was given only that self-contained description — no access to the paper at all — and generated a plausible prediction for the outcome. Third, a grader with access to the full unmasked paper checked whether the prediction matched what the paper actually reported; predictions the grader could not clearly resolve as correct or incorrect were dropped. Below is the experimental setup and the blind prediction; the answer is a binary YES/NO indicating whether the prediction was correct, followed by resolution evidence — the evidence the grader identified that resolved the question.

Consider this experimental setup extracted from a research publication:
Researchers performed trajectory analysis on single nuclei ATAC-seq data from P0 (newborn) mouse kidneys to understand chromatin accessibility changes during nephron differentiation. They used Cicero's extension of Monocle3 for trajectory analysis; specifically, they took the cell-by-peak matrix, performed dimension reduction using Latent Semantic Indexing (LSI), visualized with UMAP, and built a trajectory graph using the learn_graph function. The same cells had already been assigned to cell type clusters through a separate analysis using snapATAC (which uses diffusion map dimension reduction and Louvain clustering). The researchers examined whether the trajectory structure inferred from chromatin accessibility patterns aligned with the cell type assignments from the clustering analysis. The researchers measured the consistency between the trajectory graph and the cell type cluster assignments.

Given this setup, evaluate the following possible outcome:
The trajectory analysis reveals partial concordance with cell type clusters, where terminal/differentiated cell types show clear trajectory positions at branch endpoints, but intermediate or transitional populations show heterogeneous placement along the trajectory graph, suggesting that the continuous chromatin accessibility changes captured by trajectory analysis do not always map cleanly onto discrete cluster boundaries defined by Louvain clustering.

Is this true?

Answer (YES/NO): NO